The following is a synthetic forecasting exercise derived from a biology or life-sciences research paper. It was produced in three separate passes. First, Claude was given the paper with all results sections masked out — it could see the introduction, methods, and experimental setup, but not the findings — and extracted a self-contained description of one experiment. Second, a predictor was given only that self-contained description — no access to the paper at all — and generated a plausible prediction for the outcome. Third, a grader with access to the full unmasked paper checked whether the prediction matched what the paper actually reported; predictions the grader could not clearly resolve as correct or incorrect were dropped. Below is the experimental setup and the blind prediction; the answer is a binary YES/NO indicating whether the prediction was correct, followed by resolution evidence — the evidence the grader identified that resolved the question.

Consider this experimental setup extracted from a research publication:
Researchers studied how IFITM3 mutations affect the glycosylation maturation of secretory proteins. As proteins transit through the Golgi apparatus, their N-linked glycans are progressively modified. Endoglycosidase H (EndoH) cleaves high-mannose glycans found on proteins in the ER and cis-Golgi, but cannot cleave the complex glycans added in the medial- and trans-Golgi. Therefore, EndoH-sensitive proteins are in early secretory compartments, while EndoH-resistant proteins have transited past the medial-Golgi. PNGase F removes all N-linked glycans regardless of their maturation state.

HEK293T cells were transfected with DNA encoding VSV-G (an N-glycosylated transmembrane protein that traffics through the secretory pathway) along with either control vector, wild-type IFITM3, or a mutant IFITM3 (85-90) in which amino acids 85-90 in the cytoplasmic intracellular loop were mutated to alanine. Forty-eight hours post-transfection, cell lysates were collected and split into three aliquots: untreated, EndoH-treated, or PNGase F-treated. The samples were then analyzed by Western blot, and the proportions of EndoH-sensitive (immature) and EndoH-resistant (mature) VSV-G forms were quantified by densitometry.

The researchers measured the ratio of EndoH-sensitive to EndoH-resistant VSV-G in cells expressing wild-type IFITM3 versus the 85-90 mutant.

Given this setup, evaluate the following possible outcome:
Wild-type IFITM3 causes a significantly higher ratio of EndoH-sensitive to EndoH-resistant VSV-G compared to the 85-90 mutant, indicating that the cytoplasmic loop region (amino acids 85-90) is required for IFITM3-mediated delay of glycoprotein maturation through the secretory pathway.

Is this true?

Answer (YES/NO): NO